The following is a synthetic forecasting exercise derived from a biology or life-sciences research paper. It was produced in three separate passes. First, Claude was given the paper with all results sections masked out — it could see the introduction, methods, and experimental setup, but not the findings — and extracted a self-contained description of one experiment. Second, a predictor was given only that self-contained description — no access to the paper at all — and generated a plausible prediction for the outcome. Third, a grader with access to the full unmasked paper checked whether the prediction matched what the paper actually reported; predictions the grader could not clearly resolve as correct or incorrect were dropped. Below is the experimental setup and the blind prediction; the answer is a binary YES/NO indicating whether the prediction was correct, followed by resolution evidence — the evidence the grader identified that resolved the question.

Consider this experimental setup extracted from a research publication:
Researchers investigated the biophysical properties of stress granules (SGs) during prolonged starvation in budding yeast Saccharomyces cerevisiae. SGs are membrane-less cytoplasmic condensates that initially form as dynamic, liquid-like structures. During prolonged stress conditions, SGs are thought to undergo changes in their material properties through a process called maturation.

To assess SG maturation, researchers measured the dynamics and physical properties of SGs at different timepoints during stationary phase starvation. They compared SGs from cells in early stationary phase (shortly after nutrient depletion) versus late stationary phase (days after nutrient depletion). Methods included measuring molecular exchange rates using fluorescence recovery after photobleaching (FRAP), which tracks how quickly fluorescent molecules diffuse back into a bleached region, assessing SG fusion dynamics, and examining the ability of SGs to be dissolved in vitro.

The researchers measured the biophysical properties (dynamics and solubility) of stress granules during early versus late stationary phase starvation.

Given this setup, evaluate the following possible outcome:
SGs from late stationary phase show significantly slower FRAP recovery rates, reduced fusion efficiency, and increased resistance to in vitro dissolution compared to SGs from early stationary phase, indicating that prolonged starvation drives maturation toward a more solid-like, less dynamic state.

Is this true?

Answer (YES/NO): NO